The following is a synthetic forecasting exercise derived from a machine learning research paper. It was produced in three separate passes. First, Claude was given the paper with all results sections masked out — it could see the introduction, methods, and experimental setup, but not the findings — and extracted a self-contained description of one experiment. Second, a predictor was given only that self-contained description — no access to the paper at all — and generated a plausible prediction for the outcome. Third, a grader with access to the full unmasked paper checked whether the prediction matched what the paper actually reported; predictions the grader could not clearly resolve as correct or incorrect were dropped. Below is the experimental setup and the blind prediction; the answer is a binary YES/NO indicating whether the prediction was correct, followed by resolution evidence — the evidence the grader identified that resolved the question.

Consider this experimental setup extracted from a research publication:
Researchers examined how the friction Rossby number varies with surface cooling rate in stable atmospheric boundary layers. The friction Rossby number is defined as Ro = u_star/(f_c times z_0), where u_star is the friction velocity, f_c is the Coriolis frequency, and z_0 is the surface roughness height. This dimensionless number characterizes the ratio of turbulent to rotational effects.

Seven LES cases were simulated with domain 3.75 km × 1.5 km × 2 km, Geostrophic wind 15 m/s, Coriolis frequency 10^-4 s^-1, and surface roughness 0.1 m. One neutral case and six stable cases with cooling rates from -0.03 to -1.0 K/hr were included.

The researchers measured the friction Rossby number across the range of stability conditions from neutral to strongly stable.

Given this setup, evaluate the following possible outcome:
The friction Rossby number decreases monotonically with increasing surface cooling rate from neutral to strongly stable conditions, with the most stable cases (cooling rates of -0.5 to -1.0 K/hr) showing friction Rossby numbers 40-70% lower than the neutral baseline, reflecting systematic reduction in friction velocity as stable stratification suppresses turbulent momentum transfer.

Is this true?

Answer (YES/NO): NO